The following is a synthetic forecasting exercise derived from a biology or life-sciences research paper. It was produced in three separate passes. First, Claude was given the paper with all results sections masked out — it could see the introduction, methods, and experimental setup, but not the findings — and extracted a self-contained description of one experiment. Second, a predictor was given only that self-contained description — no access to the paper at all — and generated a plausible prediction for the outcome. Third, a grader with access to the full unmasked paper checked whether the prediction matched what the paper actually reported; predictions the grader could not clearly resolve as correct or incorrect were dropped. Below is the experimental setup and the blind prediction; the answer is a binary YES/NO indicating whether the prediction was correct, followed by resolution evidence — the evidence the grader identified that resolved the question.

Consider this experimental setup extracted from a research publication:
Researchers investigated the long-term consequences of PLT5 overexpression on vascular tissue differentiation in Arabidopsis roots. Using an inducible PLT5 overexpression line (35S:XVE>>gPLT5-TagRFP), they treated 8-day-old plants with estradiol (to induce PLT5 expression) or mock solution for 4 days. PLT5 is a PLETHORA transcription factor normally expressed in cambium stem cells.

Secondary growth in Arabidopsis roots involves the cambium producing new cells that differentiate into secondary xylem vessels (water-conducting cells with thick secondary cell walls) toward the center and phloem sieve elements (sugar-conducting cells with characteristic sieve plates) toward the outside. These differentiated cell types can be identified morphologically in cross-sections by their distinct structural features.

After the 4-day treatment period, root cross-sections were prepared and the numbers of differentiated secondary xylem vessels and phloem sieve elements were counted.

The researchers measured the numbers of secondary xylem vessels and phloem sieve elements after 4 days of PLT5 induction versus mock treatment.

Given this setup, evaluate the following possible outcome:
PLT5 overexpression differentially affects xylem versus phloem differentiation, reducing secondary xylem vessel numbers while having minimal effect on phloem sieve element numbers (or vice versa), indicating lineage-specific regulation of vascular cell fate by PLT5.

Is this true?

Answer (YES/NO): NO